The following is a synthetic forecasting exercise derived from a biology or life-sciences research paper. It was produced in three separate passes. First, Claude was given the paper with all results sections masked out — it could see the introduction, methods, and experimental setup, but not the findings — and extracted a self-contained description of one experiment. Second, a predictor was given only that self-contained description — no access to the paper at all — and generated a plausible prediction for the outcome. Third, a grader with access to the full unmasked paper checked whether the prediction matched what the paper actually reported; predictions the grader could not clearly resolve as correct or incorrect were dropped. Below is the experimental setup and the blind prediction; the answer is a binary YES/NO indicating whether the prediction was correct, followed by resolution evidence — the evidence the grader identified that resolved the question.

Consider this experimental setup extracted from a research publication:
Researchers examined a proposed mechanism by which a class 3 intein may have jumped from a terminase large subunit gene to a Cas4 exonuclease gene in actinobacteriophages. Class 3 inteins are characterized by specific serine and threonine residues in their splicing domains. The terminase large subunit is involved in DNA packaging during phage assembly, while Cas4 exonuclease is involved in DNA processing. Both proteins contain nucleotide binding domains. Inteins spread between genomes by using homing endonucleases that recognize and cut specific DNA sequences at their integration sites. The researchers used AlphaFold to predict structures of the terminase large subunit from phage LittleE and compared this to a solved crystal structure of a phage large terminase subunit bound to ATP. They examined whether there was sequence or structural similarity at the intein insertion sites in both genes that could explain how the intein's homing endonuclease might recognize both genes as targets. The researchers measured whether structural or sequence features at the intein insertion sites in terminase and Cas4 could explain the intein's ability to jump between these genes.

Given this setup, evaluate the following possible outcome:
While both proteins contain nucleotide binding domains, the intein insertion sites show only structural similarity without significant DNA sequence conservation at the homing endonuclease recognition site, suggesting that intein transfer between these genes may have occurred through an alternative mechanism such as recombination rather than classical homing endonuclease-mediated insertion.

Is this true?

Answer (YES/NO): NO